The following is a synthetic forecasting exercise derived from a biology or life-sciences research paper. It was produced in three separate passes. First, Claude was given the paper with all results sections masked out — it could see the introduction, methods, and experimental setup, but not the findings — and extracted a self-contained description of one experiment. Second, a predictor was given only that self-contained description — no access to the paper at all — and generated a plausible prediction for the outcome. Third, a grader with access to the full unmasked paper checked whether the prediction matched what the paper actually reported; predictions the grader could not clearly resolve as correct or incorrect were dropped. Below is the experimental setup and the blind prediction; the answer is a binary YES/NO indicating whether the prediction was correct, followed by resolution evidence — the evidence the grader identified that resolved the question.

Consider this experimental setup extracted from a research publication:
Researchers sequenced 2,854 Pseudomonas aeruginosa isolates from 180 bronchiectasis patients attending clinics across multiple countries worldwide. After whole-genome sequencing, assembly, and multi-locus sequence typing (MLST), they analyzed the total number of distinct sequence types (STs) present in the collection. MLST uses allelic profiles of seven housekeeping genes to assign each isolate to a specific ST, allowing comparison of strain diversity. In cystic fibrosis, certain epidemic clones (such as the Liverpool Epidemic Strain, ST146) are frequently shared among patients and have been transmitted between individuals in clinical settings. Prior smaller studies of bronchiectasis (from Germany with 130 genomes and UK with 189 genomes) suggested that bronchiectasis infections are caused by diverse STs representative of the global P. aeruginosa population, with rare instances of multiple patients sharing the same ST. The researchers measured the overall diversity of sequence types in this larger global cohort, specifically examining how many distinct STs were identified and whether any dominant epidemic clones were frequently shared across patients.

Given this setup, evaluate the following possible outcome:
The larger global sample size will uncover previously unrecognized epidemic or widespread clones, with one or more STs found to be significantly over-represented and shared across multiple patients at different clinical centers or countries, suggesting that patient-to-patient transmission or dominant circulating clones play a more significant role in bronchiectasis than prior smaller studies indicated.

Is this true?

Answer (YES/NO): NO